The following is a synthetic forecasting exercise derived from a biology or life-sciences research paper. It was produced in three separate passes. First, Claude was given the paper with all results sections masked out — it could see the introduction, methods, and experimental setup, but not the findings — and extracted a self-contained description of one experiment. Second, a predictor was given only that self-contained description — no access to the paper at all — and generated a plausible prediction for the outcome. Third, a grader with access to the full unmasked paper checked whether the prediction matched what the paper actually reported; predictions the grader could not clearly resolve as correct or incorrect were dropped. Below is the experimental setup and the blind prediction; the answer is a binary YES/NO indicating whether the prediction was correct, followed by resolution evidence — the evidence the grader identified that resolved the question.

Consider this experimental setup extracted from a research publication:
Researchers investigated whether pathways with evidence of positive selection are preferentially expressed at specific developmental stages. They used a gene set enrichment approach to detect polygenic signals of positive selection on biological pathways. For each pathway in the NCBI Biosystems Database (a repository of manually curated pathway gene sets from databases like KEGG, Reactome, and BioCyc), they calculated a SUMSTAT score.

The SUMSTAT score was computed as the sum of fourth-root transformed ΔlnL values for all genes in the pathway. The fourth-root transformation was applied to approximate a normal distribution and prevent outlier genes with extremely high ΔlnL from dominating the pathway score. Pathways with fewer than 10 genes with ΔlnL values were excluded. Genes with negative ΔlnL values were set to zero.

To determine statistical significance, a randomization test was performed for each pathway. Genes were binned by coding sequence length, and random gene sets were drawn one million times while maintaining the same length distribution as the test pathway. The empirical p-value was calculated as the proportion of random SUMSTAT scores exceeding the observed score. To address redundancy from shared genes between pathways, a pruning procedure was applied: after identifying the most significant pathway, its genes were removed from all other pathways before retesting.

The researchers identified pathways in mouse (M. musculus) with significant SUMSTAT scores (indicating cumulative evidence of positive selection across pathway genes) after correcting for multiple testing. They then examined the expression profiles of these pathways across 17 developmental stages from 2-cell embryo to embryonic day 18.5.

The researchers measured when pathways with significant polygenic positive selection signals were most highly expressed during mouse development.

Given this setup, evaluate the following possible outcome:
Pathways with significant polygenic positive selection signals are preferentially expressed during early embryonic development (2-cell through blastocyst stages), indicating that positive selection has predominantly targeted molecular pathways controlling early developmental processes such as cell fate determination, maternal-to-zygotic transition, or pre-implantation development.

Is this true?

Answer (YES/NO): NO